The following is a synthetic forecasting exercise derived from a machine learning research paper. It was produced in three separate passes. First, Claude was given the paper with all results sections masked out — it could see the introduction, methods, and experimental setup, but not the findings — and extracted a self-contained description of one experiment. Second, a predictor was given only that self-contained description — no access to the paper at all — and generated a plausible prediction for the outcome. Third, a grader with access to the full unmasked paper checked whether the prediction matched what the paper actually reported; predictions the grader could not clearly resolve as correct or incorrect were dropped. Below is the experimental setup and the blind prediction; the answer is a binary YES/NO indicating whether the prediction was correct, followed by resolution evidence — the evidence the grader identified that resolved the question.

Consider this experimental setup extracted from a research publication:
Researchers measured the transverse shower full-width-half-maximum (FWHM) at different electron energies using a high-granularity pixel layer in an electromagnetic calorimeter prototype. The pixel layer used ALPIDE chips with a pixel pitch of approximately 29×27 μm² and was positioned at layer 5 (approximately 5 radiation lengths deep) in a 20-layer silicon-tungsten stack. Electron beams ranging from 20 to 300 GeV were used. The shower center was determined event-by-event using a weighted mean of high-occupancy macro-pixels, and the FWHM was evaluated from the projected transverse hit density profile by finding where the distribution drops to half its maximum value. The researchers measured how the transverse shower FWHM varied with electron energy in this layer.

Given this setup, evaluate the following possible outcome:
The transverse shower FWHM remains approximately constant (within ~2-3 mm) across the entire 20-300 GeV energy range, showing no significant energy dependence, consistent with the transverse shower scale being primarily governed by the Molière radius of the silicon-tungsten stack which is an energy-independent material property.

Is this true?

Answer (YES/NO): NO